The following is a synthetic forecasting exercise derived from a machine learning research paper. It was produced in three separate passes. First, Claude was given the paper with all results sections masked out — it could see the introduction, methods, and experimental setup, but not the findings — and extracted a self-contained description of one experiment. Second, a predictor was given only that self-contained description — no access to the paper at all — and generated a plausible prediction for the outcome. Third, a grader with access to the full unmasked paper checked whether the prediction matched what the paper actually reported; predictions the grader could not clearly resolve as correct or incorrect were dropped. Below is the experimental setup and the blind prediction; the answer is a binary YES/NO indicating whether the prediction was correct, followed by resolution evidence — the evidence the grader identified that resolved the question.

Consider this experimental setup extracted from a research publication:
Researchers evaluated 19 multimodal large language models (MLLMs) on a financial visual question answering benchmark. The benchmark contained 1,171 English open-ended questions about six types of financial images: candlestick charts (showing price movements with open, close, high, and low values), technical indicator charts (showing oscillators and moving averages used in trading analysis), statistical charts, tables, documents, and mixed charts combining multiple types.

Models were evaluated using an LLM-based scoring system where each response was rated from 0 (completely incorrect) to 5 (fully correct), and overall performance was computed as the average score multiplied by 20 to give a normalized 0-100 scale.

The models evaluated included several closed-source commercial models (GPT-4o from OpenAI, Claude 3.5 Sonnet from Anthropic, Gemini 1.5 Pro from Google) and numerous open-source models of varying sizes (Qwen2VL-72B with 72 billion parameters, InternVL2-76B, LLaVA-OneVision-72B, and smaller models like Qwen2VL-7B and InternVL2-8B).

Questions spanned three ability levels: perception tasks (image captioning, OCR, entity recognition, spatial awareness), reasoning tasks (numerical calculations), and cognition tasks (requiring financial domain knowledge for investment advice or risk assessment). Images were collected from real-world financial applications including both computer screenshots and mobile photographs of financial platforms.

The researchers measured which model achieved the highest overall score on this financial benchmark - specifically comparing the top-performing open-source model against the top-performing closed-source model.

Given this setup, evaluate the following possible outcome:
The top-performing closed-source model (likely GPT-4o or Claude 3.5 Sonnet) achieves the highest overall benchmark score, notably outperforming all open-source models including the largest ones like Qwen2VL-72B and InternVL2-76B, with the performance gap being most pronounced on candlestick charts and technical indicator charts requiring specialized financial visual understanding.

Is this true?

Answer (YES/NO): NO